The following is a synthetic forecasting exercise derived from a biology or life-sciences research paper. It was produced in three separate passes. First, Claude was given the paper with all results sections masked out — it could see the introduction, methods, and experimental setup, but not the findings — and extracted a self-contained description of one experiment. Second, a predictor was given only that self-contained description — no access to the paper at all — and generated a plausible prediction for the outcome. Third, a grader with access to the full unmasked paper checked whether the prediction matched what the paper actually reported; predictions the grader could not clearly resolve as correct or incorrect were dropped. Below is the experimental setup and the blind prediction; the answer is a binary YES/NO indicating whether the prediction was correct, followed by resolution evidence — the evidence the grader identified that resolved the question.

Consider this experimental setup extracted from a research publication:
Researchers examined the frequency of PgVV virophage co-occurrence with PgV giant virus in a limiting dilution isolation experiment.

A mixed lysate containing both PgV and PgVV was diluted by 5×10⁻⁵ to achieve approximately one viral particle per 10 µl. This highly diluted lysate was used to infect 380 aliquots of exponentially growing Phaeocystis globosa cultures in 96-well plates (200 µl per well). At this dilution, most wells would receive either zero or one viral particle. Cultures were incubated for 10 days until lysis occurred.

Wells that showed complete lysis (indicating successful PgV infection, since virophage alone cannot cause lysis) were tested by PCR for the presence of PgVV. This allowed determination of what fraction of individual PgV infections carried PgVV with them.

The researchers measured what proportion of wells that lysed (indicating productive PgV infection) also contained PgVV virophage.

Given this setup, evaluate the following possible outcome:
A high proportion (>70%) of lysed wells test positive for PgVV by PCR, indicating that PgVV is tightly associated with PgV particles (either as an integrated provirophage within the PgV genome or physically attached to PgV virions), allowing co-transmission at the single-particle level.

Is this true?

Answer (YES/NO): NO